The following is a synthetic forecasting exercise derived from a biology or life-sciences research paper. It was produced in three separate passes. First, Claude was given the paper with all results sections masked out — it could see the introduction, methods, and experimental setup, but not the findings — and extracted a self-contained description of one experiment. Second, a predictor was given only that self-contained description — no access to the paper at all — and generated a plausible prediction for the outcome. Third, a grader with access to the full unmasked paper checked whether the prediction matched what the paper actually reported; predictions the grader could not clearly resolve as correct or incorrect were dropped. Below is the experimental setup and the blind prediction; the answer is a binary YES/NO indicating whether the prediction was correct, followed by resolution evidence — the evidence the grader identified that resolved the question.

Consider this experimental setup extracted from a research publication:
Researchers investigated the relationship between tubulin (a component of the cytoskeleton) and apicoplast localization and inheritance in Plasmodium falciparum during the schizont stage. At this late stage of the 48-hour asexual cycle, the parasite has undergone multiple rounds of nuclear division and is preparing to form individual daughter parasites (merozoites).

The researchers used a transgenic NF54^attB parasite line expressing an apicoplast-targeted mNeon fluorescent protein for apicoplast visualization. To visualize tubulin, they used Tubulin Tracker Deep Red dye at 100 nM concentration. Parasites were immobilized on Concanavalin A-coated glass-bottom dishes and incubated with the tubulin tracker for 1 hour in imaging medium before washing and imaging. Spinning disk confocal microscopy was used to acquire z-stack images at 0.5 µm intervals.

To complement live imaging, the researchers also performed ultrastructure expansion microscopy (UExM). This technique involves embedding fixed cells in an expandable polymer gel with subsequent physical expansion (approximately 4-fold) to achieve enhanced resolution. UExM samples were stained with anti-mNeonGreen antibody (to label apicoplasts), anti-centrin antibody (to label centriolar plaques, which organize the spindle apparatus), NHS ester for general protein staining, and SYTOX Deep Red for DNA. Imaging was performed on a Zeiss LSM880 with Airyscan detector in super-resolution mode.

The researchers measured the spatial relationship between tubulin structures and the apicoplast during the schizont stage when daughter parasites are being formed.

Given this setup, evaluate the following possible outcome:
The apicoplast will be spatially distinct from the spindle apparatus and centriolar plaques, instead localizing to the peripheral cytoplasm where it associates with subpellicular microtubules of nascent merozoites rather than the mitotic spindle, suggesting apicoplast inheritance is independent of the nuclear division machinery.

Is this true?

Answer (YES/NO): NO